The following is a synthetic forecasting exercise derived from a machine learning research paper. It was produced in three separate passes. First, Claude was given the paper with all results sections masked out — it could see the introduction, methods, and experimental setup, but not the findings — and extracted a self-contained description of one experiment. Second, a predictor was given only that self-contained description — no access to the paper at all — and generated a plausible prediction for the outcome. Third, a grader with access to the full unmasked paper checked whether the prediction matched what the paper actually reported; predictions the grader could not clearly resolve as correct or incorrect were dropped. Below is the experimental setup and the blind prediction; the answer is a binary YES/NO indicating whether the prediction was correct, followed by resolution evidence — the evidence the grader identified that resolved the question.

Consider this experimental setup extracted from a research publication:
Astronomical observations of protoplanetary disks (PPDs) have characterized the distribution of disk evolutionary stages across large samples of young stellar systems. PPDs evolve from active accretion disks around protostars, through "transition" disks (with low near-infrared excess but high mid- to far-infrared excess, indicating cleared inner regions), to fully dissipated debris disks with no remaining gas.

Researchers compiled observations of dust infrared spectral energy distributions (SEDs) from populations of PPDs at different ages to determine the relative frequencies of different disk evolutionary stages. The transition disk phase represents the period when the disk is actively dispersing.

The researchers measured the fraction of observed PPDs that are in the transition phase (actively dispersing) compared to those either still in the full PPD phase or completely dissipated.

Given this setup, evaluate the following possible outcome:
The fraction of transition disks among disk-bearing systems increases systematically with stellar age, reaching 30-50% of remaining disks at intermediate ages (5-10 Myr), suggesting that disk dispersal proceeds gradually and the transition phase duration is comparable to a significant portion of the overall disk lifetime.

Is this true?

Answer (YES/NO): NO